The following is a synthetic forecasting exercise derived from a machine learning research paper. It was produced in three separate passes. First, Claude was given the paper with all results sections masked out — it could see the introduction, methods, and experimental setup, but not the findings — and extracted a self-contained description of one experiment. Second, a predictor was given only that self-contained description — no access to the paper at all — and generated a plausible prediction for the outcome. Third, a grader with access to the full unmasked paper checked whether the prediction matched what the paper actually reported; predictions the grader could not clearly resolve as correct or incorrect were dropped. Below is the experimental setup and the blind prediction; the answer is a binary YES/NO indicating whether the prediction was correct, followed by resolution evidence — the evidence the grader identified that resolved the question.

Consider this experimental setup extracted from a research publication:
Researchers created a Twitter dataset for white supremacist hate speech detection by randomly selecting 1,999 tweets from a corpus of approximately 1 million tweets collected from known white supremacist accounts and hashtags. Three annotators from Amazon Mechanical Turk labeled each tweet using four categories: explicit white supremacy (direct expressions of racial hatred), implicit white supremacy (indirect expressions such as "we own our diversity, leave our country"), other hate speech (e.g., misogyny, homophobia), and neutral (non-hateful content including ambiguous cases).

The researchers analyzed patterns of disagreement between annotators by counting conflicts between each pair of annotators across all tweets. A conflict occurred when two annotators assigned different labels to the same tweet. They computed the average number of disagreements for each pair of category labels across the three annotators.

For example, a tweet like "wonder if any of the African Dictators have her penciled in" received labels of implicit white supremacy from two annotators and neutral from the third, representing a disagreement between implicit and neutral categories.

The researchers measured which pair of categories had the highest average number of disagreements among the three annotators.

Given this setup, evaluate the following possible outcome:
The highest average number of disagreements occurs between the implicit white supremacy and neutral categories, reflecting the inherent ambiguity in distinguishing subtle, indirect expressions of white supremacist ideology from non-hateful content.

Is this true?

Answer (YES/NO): YES